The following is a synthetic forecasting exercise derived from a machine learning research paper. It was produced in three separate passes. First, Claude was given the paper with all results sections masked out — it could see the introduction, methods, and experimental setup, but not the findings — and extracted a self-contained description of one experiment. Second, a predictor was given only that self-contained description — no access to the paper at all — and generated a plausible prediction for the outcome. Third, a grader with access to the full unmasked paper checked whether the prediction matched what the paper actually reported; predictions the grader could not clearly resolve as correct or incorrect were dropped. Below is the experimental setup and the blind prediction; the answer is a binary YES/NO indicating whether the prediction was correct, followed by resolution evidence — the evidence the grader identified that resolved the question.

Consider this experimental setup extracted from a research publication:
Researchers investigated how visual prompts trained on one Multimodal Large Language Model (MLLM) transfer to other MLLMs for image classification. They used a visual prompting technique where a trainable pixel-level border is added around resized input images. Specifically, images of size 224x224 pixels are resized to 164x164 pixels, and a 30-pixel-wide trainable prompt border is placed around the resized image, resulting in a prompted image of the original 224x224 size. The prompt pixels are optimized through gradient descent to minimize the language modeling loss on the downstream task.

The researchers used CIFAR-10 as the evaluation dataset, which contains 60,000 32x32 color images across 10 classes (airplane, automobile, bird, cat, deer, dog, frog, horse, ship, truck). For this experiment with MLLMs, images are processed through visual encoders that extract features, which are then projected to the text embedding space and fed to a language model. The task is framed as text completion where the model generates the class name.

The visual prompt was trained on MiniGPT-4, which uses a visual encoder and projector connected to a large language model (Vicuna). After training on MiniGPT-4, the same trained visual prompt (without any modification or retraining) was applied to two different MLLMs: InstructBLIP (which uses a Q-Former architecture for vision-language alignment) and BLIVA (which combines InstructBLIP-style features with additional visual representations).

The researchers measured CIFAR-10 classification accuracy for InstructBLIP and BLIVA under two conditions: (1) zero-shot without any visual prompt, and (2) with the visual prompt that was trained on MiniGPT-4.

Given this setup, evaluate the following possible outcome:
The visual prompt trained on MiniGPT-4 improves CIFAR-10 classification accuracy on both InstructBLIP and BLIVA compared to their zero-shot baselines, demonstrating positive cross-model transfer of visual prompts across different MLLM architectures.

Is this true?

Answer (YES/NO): NO